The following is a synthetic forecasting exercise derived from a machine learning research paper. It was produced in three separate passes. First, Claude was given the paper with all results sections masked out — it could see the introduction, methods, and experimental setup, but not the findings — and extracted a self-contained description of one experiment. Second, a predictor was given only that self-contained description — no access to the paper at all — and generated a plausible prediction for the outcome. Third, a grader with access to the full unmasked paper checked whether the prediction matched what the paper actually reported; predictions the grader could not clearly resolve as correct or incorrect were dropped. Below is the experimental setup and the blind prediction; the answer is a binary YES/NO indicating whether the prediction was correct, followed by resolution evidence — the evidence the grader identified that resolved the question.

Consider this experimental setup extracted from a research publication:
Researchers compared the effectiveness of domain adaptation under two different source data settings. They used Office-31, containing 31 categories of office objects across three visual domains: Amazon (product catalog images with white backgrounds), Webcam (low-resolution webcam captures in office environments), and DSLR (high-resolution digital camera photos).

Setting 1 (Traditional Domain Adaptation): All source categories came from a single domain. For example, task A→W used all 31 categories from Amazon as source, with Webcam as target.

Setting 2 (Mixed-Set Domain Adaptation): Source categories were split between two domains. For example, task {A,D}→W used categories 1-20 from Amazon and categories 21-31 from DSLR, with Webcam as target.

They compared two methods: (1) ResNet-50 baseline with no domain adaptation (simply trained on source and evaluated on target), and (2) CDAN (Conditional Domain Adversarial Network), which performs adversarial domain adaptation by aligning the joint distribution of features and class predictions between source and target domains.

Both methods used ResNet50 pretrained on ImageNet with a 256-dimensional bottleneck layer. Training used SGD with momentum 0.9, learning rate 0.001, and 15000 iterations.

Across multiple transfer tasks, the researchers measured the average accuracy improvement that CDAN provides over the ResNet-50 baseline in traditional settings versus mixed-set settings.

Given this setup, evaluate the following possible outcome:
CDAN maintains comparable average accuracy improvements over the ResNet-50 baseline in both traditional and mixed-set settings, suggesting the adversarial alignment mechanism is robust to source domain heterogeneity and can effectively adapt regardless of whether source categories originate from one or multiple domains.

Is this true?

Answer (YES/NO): NO